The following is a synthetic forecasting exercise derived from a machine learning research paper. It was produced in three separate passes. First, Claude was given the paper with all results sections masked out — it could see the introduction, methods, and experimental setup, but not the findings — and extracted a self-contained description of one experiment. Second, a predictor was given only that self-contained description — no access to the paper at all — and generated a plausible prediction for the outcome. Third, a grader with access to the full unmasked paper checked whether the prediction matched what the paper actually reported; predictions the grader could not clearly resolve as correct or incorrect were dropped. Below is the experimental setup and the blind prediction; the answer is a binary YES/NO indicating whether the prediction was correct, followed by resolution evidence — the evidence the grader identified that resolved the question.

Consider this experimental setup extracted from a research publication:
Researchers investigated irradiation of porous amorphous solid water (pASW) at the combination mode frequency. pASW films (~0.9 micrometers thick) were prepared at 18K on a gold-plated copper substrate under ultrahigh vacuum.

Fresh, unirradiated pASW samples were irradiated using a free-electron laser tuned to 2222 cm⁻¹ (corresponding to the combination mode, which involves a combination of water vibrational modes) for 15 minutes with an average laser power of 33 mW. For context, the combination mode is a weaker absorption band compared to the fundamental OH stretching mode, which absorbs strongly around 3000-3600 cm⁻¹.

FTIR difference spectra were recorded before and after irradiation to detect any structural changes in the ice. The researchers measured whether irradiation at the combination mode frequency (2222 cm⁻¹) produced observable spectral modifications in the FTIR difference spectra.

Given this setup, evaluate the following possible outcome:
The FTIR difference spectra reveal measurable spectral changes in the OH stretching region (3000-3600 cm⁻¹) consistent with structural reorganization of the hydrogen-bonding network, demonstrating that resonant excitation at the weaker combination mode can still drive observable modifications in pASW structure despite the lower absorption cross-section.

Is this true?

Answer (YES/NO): YES